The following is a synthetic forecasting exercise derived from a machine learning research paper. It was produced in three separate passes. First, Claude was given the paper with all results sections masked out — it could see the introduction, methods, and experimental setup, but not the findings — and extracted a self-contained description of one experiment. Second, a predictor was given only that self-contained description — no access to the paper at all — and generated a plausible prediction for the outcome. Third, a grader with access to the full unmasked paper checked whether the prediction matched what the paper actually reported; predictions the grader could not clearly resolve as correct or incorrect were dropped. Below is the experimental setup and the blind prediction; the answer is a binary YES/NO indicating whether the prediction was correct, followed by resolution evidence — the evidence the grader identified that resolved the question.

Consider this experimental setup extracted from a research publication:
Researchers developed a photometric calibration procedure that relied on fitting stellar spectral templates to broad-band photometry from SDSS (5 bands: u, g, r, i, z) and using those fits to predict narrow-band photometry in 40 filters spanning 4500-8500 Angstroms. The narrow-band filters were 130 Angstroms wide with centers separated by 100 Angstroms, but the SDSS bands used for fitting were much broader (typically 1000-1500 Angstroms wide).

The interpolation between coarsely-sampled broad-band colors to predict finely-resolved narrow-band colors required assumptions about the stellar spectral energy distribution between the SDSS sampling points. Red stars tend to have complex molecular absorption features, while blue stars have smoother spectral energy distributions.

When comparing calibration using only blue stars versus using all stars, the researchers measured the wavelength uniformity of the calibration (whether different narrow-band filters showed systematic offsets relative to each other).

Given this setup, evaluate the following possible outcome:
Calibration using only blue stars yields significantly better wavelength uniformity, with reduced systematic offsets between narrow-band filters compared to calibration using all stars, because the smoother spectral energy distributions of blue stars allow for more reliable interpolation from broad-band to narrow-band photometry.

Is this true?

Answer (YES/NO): YES